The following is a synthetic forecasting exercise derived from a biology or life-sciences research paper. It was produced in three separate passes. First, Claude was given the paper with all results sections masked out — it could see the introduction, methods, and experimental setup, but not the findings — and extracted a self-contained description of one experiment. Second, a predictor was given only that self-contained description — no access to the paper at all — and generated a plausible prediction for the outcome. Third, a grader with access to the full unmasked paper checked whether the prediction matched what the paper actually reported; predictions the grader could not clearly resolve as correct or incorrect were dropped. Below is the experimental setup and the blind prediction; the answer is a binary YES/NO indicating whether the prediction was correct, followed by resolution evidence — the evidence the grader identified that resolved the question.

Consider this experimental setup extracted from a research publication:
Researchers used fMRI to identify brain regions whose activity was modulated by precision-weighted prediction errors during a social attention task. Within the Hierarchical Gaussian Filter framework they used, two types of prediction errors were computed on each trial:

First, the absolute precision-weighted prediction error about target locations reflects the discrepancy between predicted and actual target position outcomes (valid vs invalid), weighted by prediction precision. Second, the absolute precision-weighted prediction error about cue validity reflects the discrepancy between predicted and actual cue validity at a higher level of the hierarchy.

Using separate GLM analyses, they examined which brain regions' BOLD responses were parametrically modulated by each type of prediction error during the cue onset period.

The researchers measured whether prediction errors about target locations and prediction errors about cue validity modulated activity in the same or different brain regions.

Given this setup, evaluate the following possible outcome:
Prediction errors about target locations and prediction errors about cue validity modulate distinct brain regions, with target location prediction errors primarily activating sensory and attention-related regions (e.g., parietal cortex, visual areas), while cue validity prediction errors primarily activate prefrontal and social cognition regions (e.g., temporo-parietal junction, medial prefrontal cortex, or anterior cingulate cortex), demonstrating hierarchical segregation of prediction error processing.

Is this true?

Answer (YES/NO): NO